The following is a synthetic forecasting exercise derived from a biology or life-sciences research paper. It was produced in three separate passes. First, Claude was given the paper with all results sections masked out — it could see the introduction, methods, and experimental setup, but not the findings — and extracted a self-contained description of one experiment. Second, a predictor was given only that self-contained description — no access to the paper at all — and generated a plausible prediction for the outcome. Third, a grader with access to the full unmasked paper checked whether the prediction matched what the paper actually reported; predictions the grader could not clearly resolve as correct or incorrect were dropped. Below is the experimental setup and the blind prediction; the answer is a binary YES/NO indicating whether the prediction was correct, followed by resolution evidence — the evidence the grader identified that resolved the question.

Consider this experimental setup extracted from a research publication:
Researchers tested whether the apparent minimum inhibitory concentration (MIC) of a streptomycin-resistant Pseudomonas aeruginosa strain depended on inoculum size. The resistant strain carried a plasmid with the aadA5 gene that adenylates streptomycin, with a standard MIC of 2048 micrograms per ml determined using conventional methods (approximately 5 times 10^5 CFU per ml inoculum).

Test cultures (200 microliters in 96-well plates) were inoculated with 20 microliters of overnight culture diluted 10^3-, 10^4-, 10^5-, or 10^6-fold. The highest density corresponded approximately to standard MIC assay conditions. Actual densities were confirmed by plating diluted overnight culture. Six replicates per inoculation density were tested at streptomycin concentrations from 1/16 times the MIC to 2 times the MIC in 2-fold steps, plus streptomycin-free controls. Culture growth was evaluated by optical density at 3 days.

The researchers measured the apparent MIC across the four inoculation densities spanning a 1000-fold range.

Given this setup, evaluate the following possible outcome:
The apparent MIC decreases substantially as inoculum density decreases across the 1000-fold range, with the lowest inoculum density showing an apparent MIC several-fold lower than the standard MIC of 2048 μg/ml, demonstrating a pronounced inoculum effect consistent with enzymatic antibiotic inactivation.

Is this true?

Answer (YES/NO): NO